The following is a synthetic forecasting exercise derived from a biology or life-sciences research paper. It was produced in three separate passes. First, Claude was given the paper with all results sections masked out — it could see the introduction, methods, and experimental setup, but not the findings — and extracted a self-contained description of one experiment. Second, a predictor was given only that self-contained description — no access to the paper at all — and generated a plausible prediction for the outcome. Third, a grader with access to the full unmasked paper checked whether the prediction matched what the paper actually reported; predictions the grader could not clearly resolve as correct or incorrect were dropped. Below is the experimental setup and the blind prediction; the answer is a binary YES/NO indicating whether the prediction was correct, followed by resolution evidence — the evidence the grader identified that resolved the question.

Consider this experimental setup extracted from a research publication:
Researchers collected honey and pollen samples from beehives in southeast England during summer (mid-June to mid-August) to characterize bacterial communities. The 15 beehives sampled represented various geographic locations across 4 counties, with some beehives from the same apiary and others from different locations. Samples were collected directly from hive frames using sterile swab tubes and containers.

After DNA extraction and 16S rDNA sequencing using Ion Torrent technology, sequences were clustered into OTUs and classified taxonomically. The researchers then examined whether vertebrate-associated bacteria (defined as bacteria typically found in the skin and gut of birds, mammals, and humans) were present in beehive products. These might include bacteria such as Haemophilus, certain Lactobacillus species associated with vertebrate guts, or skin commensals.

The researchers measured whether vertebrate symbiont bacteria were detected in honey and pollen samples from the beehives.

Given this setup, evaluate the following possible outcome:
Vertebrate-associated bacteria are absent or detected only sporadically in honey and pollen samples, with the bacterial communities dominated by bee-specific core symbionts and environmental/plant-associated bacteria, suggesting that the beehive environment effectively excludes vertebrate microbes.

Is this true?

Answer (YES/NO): NO